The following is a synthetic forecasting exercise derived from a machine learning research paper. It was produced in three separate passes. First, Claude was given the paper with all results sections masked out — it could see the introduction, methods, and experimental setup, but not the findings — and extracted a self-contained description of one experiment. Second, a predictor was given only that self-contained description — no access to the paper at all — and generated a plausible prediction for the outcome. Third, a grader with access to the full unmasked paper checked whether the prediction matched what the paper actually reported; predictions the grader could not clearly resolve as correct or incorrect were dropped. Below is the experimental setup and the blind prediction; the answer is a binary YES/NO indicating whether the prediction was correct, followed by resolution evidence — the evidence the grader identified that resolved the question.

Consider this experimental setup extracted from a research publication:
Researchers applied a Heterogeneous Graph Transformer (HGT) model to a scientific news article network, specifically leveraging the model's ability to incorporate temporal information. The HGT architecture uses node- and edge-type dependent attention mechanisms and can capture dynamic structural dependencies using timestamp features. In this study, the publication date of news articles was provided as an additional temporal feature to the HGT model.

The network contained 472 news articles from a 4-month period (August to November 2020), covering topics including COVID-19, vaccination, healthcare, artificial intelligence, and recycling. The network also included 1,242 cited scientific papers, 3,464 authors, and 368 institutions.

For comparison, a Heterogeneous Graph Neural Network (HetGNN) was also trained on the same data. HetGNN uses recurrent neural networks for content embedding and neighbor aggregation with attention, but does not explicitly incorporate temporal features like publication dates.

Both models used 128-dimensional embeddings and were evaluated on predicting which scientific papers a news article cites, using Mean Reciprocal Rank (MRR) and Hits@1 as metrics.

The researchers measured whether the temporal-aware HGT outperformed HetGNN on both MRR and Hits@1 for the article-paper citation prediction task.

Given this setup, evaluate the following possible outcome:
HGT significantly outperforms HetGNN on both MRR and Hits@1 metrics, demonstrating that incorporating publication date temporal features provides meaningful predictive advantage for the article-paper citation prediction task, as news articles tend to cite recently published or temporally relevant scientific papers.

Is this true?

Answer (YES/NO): NO